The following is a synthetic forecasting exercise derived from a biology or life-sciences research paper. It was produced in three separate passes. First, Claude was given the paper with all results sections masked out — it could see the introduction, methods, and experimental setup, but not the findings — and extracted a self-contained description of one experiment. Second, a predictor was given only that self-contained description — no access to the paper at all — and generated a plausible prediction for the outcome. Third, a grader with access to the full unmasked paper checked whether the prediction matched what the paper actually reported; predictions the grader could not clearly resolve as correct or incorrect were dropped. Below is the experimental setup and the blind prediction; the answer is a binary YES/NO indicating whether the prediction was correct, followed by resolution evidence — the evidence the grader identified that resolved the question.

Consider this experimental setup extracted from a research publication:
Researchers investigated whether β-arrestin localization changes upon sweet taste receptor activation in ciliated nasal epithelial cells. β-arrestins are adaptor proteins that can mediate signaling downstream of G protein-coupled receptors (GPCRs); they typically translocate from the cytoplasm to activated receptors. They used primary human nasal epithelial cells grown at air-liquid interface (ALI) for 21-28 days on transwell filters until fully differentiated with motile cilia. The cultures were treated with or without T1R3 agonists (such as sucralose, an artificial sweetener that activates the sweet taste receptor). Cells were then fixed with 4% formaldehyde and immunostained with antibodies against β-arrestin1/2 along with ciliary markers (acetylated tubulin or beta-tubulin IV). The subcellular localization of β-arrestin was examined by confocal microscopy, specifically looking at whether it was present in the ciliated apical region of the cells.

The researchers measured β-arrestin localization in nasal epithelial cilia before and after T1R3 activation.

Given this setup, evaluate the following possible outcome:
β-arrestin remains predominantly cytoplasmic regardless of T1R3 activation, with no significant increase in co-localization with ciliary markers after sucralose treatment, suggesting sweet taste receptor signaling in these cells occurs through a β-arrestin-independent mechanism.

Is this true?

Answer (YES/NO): NO